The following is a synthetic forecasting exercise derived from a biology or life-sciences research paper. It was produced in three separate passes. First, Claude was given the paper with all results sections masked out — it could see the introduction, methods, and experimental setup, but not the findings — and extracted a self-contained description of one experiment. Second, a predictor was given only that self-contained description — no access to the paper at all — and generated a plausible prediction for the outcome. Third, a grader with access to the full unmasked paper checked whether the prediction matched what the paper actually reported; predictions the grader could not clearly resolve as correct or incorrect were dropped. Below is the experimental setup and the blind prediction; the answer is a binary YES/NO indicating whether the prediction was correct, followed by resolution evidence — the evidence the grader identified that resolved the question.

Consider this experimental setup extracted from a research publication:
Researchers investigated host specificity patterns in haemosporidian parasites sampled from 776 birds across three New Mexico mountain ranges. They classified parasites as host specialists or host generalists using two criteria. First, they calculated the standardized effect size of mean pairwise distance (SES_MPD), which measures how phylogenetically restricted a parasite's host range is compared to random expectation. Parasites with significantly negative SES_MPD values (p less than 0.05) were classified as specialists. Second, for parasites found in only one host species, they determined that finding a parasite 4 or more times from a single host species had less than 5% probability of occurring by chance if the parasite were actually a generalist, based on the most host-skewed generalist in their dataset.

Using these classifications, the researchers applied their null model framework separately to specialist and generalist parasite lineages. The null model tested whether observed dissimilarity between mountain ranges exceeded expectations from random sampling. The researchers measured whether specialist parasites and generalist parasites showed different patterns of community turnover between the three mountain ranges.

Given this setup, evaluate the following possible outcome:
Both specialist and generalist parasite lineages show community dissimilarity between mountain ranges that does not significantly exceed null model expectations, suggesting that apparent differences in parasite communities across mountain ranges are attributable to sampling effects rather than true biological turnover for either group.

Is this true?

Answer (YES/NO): YES